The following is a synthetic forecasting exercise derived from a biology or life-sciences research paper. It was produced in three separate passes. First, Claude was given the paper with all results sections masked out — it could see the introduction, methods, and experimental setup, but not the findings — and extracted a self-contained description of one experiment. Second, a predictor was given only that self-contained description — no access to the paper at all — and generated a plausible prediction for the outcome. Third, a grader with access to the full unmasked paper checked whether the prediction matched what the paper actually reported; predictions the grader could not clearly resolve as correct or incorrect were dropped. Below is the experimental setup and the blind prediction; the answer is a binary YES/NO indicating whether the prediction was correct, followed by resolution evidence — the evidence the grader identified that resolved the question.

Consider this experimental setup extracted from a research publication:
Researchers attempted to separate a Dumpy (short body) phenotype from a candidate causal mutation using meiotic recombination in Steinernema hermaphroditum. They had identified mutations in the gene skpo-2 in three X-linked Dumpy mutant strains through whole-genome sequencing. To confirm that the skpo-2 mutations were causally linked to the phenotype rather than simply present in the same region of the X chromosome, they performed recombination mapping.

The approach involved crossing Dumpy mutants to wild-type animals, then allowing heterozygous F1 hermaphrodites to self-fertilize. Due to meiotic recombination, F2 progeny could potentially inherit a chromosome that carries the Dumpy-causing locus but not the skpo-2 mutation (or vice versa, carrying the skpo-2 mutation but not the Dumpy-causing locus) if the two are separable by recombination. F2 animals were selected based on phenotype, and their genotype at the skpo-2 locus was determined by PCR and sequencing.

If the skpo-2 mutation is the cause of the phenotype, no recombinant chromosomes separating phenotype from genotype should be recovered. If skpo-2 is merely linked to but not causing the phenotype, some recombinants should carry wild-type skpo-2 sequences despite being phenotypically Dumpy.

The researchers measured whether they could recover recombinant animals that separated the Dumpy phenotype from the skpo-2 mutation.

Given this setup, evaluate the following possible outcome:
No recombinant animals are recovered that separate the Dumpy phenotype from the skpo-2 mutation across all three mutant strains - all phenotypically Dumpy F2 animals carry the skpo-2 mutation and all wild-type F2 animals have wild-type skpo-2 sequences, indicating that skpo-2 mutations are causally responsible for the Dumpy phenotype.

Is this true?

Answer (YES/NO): NO